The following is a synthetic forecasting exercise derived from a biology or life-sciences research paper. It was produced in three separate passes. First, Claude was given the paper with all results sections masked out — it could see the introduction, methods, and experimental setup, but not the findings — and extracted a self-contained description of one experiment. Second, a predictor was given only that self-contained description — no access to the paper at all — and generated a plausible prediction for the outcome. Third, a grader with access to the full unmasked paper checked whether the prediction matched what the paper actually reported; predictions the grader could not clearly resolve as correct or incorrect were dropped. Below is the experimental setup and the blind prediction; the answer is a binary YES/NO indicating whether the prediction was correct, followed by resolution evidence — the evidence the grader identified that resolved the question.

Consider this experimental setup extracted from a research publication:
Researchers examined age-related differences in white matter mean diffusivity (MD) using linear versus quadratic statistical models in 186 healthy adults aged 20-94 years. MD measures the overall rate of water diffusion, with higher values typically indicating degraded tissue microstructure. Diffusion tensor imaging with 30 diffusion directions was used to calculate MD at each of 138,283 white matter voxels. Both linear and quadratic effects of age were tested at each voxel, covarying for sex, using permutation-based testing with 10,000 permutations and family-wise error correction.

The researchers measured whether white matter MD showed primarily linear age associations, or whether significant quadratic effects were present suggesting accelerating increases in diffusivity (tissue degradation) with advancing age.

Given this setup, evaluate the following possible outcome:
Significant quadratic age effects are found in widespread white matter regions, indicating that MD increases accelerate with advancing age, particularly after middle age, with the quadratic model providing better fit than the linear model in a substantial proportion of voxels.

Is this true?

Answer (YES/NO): YES